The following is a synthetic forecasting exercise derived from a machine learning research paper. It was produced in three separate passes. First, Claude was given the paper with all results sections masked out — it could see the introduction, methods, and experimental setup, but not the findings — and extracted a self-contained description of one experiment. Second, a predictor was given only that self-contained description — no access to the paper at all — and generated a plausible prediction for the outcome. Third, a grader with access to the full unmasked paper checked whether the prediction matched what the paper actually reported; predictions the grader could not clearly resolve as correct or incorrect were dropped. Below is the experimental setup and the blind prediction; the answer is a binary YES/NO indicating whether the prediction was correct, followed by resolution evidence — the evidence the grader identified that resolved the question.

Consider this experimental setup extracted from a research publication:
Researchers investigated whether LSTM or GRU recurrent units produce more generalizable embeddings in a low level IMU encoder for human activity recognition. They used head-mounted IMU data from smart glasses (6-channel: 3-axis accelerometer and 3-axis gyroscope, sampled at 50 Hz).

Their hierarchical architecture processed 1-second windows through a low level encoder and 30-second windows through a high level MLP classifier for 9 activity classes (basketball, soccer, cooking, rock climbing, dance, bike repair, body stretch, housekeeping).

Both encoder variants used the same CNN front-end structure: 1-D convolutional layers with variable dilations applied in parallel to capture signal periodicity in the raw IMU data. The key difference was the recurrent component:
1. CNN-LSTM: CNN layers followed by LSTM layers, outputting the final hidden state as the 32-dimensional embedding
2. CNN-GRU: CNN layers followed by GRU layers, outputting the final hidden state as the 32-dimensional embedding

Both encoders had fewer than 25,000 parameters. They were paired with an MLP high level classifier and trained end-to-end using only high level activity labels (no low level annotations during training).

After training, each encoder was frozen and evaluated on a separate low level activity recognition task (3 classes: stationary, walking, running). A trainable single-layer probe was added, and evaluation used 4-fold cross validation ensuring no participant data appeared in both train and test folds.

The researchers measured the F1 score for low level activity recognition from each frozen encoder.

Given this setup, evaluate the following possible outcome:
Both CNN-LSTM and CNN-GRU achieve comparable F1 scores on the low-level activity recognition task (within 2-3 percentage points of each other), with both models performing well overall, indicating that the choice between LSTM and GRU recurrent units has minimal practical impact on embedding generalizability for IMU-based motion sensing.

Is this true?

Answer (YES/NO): NO